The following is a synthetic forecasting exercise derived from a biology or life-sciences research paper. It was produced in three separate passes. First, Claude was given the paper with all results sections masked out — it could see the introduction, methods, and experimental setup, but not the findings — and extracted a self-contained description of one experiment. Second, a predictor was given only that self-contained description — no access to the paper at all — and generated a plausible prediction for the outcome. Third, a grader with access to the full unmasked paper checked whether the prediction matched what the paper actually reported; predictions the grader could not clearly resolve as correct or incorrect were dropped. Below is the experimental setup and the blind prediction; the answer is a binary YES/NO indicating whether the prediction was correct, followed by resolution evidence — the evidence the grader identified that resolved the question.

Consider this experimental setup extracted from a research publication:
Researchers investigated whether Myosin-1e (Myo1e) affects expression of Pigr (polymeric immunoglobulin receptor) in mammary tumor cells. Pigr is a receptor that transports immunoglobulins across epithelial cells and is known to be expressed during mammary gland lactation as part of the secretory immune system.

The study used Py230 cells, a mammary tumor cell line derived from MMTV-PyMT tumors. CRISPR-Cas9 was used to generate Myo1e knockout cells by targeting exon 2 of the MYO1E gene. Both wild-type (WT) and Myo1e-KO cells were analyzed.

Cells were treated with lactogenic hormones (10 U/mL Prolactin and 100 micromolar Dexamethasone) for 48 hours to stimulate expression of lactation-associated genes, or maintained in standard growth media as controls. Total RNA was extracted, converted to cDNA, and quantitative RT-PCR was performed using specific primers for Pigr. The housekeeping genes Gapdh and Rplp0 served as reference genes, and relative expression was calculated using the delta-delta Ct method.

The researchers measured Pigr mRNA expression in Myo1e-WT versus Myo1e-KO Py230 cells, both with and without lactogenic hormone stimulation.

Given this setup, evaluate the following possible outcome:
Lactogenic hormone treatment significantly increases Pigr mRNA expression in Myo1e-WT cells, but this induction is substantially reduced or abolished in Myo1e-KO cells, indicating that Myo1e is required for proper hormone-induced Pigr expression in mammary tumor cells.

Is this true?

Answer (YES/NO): NO